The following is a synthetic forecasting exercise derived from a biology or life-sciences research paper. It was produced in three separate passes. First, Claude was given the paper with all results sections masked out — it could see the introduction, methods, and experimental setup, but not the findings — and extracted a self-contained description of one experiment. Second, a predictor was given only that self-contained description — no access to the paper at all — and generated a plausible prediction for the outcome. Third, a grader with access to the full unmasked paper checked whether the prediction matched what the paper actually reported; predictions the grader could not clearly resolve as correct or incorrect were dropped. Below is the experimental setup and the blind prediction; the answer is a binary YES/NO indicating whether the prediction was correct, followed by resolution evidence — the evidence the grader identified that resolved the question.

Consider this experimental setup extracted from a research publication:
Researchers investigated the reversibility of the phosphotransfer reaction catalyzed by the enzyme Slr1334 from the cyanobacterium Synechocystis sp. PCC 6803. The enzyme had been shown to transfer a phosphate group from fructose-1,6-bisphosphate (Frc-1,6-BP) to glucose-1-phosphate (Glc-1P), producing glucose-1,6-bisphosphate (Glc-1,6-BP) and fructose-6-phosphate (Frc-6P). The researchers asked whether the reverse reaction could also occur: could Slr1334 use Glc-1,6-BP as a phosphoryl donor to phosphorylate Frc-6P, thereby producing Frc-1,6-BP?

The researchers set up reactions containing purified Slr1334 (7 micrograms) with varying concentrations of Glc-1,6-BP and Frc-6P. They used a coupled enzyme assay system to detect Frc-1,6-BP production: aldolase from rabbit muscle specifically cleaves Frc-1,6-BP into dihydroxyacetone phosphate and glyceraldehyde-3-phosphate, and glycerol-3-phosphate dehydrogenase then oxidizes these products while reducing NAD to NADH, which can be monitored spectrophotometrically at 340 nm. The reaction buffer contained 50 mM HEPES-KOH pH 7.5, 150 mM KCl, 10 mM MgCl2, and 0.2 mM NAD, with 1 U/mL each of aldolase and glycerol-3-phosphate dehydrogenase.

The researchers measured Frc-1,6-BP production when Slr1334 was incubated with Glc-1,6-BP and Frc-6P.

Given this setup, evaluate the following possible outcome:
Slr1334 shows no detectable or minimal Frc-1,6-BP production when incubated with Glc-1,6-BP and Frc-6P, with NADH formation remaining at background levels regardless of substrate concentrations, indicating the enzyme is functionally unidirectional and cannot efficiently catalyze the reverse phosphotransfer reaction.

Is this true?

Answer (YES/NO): NO